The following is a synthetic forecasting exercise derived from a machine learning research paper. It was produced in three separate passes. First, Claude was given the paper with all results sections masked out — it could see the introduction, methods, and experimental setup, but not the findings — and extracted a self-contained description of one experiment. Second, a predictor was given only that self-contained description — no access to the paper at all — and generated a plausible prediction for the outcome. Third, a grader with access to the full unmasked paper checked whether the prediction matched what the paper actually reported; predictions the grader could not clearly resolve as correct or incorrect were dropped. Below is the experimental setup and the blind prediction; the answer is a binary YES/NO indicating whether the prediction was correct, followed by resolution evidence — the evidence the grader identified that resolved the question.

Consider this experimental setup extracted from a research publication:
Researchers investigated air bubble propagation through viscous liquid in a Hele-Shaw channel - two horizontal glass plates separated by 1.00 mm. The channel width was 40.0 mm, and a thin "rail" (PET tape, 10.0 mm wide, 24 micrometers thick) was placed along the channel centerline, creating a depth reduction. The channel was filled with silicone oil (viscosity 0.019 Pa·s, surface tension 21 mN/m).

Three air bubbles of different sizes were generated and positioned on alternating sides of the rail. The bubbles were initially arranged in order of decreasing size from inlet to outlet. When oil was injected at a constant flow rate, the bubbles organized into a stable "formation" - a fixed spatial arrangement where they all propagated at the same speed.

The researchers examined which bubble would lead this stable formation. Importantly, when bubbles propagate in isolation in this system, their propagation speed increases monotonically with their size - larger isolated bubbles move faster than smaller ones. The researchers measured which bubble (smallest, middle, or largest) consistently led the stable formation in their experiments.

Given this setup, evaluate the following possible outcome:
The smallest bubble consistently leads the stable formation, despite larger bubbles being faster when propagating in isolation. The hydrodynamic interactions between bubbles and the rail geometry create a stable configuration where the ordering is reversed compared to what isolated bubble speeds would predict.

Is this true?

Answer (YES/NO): YES